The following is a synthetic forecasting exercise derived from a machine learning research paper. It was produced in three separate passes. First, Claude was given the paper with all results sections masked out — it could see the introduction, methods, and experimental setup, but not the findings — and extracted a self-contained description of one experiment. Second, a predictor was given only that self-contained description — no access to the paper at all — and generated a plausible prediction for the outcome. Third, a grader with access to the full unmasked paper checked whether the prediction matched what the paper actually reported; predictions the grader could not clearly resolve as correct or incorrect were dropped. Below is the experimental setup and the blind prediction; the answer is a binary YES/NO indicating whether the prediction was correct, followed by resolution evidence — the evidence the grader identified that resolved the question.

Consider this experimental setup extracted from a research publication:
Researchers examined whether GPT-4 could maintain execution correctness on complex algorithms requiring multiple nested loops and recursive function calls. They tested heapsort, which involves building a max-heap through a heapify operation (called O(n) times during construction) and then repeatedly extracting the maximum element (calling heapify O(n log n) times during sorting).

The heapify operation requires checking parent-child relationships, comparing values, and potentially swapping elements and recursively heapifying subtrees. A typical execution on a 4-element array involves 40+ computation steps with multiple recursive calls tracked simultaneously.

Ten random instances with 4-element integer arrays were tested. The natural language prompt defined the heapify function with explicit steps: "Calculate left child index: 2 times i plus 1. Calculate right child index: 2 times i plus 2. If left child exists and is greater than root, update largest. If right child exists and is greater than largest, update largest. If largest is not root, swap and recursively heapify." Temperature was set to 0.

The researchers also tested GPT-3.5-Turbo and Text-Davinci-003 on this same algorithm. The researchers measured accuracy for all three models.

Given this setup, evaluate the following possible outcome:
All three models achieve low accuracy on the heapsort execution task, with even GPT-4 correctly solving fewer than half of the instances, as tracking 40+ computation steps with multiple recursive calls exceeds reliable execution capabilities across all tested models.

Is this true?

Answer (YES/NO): NO